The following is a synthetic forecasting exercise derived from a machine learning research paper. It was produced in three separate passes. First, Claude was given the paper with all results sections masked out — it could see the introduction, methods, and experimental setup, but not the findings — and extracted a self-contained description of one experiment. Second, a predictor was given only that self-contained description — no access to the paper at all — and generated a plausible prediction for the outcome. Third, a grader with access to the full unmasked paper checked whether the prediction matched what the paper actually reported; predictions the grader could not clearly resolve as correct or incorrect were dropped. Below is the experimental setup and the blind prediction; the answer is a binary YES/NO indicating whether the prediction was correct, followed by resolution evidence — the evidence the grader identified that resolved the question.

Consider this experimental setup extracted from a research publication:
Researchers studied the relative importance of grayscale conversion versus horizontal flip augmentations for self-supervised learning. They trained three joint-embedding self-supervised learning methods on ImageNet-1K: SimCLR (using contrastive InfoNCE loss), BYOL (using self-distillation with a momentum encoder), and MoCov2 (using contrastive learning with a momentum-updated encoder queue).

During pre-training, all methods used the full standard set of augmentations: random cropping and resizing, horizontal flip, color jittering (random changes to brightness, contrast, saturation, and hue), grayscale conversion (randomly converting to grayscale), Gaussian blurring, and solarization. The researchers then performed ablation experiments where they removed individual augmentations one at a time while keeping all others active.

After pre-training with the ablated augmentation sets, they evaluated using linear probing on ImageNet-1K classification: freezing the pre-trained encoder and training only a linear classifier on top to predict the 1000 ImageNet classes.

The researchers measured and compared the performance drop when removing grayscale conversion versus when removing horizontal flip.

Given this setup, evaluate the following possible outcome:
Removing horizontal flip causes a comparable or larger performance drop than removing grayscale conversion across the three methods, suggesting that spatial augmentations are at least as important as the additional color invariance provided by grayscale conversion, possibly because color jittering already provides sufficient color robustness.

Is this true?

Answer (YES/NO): NO